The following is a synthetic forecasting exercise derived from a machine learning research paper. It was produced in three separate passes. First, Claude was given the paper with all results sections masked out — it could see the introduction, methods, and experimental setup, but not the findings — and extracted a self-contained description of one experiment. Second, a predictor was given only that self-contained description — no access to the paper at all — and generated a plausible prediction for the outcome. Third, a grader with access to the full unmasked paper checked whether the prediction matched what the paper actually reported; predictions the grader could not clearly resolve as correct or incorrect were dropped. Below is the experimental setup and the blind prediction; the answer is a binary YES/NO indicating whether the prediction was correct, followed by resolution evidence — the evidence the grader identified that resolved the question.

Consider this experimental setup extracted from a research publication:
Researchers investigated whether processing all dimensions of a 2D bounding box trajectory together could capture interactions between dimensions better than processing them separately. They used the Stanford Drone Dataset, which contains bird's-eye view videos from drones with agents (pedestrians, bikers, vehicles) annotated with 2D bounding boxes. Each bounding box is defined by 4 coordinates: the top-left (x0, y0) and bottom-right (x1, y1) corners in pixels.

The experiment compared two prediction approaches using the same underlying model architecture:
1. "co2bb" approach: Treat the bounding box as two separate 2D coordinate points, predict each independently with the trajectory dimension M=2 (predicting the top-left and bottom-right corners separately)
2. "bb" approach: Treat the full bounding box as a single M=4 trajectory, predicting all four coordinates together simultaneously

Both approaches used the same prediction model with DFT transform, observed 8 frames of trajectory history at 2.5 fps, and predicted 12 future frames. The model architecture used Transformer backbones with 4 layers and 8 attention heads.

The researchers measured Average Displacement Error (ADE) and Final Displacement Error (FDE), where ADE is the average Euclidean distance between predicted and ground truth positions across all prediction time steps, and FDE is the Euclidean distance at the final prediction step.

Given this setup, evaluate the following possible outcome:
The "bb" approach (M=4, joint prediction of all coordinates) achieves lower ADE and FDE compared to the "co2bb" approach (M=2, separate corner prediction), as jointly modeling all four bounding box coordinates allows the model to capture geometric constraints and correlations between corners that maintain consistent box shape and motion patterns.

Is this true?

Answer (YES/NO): YES